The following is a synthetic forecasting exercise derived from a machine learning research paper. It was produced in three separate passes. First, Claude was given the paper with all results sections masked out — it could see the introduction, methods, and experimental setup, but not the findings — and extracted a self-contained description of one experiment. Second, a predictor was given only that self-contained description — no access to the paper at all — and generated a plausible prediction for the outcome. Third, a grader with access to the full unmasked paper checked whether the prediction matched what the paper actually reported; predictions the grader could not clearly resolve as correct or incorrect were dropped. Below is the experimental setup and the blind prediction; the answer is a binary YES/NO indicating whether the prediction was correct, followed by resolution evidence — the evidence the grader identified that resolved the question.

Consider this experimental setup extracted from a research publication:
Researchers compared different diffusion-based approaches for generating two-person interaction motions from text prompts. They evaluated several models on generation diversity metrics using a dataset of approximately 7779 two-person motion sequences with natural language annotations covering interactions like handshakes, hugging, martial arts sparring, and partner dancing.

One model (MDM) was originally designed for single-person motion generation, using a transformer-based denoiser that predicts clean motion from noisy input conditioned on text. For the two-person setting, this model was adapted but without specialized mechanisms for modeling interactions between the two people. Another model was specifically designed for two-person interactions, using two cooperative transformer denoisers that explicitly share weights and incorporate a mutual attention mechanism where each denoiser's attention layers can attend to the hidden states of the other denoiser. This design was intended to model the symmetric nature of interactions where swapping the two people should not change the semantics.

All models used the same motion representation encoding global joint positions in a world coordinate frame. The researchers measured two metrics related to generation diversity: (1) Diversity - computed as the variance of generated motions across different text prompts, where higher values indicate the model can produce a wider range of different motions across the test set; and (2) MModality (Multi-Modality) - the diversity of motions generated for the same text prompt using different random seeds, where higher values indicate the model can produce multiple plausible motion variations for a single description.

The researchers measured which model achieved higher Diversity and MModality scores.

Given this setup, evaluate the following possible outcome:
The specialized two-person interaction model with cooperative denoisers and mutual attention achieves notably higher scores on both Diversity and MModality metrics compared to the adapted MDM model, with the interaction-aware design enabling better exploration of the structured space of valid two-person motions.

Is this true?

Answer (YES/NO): NO